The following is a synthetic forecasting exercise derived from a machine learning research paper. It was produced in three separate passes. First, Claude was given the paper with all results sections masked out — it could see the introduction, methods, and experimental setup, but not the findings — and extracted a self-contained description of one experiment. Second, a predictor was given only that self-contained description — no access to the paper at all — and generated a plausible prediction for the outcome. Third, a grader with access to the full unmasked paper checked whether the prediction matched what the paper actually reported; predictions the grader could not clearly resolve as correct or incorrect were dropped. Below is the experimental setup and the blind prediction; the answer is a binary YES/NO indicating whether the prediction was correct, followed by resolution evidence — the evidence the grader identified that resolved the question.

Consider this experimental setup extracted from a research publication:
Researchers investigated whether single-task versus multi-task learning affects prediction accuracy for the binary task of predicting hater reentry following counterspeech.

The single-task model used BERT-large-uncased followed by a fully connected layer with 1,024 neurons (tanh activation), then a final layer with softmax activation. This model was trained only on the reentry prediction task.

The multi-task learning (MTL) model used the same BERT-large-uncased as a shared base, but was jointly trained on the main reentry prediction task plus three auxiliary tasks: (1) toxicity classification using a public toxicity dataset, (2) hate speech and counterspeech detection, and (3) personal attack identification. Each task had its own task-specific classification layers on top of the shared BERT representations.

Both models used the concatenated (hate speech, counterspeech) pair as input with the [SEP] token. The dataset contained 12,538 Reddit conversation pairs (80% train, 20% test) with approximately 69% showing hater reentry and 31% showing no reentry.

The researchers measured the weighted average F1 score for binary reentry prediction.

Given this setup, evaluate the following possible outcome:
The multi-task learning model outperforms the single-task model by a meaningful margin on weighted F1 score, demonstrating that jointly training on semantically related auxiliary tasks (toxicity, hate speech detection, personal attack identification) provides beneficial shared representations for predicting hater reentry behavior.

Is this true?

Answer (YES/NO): YES